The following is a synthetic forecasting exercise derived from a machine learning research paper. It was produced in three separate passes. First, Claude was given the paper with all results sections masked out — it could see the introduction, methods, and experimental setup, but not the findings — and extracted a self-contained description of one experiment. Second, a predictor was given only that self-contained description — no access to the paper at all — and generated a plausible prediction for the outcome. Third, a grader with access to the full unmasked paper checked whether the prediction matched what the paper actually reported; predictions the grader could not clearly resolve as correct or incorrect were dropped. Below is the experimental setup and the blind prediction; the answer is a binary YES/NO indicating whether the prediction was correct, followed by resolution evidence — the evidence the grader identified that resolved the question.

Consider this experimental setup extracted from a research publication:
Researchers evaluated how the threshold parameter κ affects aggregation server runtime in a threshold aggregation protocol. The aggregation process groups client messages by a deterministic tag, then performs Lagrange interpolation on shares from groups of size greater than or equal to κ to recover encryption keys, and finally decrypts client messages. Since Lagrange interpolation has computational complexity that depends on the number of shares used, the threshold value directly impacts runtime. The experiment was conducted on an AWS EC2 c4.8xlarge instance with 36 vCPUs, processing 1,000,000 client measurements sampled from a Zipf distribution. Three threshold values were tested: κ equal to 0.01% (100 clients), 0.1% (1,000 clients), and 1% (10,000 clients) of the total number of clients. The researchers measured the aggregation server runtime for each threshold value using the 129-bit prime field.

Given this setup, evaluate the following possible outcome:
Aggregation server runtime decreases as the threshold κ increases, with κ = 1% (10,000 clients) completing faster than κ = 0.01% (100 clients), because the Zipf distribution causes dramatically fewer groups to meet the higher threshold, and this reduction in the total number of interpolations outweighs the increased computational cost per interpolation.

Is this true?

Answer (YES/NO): NO